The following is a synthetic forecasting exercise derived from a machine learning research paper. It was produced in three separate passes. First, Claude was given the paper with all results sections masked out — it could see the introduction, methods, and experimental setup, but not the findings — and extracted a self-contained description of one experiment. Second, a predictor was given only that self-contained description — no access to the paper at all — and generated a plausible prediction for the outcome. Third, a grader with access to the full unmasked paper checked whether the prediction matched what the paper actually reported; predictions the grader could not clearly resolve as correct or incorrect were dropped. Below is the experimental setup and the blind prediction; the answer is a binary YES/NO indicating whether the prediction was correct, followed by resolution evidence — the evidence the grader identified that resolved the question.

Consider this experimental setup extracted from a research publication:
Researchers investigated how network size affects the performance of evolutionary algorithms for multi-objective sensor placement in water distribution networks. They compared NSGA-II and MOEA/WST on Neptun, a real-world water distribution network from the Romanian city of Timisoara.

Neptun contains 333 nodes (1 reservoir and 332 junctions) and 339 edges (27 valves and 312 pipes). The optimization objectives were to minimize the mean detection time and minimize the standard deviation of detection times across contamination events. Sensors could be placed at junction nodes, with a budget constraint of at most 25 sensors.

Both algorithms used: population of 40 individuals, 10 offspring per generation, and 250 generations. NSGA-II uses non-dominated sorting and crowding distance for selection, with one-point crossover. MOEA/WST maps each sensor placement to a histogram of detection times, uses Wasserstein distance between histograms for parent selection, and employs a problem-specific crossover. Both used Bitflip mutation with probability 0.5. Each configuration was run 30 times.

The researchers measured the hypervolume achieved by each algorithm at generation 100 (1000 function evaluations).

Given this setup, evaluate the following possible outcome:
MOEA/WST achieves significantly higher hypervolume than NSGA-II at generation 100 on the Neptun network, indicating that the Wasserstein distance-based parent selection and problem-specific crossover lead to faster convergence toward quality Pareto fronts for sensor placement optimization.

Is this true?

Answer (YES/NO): YES